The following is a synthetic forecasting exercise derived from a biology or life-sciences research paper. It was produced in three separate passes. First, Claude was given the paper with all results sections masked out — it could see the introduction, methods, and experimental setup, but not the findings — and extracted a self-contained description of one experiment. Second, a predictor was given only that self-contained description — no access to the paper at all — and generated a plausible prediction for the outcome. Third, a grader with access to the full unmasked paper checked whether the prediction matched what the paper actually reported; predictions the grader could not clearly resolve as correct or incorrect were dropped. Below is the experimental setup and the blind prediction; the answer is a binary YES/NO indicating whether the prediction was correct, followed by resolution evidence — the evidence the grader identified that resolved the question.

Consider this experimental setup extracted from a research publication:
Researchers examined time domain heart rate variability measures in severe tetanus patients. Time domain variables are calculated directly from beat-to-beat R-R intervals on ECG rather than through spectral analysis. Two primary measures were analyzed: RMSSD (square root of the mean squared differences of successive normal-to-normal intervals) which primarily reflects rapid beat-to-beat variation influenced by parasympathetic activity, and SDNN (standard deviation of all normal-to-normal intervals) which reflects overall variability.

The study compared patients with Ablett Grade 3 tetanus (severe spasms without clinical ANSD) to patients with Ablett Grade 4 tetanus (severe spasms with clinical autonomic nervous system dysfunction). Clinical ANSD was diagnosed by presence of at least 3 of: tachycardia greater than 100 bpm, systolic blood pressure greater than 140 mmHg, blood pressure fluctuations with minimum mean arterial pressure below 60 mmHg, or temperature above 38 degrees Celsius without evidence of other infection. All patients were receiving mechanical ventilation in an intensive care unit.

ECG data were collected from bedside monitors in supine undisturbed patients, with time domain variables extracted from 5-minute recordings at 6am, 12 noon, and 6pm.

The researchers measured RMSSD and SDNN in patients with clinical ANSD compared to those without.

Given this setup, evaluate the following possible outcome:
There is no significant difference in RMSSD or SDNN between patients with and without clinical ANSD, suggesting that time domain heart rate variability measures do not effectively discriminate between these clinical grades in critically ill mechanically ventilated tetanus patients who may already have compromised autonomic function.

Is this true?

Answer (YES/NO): NO